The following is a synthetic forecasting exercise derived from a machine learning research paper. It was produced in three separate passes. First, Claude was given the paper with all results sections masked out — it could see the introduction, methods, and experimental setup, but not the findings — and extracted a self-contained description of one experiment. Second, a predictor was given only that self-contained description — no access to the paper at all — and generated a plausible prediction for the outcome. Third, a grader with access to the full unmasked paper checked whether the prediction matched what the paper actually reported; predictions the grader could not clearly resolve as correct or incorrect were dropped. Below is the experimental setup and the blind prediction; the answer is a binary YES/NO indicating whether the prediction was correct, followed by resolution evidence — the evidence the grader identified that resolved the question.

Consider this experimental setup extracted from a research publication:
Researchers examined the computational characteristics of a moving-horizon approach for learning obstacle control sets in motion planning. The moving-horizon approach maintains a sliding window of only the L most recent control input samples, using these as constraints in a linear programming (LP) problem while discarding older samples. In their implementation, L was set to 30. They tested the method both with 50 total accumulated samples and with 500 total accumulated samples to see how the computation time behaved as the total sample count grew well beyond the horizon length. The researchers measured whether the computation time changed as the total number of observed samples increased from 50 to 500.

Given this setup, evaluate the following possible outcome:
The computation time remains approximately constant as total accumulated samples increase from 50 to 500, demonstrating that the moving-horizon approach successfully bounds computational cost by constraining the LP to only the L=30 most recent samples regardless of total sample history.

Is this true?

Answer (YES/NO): YES